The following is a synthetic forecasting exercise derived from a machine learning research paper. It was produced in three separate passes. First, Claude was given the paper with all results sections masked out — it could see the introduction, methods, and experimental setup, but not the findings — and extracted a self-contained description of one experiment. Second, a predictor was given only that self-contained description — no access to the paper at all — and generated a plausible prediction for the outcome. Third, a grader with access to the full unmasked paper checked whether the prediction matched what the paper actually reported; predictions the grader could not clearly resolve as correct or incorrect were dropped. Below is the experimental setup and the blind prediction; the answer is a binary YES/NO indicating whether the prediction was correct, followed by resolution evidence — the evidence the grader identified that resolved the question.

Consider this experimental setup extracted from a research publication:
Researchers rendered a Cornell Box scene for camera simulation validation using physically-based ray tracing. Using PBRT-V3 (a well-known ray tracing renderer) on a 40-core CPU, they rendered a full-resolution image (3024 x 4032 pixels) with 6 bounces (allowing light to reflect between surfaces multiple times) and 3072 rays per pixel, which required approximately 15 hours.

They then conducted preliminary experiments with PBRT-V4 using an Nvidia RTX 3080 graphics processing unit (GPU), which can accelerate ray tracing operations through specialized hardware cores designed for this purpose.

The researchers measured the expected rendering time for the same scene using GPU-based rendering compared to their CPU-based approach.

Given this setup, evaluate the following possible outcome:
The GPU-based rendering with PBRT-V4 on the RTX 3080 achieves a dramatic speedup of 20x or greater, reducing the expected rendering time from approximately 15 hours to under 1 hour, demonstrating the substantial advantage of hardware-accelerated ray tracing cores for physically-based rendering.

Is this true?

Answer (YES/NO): NO